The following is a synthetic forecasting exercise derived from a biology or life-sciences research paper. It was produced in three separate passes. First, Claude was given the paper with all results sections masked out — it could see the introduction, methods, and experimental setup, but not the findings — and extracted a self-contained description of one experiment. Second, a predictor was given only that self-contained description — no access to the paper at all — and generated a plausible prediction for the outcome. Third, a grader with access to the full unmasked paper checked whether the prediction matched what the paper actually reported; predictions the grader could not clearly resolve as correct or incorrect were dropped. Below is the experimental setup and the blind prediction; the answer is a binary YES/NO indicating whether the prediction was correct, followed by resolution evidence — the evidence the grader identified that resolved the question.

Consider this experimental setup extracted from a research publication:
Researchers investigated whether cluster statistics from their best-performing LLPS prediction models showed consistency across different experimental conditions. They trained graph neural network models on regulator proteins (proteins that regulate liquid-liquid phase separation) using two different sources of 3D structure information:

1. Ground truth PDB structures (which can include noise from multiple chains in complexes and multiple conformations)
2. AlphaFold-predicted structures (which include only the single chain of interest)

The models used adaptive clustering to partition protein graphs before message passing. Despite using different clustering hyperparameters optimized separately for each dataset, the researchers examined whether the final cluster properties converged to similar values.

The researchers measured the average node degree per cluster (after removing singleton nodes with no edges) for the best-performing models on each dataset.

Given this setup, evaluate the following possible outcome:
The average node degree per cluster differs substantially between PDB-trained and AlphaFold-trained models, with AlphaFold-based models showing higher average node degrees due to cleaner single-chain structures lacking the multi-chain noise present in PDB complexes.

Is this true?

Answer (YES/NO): NO